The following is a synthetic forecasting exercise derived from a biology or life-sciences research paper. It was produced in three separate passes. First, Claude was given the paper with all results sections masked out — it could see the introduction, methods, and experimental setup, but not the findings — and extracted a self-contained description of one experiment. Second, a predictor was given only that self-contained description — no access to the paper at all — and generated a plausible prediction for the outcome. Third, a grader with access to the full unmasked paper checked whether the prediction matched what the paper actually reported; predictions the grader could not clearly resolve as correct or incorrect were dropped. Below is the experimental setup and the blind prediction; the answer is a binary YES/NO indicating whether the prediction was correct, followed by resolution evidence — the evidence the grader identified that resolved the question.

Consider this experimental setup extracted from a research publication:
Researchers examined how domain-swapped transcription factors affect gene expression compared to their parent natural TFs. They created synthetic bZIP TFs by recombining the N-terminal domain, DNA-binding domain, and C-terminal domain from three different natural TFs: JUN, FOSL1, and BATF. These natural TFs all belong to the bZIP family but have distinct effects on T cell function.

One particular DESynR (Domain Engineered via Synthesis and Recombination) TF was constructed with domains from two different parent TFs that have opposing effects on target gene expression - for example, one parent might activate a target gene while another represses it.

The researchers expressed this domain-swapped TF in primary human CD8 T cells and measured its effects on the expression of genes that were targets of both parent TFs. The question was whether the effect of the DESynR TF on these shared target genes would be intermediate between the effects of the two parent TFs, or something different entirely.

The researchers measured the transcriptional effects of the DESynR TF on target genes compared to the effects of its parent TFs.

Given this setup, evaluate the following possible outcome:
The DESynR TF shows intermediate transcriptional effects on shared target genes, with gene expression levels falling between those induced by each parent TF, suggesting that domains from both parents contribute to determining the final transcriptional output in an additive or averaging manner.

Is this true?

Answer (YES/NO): NO